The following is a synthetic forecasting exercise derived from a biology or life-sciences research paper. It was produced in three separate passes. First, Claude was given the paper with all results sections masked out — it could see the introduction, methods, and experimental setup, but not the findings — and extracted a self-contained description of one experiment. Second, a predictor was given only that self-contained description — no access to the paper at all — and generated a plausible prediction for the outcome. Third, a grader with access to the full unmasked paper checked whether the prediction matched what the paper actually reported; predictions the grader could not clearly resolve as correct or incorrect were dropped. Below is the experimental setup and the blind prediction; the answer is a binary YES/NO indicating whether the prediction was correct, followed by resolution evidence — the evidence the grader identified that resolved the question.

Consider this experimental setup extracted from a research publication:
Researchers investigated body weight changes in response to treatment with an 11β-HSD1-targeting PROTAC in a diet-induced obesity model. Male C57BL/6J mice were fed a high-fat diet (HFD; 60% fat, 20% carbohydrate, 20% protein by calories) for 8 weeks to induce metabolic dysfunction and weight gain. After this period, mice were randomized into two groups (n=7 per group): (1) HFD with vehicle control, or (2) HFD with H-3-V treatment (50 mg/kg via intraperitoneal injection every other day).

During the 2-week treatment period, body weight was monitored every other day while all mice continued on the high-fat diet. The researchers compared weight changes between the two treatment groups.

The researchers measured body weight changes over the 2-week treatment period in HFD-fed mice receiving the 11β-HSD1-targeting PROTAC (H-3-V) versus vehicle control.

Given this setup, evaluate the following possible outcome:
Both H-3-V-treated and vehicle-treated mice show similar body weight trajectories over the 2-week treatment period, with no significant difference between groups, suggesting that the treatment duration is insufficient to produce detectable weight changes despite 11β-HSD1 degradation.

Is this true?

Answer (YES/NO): NO